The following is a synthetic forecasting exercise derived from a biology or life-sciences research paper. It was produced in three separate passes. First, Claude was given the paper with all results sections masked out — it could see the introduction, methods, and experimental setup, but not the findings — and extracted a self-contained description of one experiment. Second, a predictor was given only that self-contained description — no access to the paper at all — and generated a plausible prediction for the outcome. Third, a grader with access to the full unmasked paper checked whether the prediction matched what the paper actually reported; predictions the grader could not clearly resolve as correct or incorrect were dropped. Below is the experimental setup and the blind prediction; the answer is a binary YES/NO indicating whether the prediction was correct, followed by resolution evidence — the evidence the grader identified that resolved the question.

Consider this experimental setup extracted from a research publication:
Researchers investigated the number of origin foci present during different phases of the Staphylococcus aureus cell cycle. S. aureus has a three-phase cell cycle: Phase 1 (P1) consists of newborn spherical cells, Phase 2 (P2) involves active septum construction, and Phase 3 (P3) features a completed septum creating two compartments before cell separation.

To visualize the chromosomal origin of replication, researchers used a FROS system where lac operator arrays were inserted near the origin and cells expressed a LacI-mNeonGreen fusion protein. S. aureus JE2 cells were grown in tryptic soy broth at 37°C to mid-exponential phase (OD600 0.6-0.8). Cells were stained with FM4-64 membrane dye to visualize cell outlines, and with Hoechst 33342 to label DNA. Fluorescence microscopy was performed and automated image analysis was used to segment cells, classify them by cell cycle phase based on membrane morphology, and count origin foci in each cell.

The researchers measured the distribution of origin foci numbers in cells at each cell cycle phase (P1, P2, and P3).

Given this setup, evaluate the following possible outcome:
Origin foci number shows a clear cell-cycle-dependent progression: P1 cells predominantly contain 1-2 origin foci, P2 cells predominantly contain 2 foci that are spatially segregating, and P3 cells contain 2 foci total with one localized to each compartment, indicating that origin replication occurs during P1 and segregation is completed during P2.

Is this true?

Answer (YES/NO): NO